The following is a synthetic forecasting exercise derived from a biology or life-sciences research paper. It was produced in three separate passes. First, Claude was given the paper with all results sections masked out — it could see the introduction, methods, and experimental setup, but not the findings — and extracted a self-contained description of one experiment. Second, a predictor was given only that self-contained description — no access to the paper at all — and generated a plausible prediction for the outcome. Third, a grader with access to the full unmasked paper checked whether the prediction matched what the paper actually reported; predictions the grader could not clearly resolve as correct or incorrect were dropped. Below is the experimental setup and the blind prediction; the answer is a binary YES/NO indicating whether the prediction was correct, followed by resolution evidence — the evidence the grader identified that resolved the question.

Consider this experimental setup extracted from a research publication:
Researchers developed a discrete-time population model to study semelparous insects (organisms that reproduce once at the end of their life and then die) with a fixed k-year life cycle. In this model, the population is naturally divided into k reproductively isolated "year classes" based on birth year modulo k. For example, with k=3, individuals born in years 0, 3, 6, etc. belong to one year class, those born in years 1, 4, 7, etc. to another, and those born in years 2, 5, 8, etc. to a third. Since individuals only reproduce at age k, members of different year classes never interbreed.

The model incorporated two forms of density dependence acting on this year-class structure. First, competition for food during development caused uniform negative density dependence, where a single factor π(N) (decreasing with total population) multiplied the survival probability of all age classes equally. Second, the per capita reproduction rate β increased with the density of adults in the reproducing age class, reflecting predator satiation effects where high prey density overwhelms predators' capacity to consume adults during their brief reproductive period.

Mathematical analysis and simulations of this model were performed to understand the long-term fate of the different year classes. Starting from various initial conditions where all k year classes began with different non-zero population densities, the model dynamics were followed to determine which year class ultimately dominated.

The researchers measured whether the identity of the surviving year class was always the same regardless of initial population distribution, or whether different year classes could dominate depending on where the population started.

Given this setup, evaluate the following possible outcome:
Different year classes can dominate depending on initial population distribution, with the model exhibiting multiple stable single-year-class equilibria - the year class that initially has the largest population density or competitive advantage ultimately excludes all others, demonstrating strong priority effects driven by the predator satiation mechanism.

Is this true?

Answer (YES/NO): YES